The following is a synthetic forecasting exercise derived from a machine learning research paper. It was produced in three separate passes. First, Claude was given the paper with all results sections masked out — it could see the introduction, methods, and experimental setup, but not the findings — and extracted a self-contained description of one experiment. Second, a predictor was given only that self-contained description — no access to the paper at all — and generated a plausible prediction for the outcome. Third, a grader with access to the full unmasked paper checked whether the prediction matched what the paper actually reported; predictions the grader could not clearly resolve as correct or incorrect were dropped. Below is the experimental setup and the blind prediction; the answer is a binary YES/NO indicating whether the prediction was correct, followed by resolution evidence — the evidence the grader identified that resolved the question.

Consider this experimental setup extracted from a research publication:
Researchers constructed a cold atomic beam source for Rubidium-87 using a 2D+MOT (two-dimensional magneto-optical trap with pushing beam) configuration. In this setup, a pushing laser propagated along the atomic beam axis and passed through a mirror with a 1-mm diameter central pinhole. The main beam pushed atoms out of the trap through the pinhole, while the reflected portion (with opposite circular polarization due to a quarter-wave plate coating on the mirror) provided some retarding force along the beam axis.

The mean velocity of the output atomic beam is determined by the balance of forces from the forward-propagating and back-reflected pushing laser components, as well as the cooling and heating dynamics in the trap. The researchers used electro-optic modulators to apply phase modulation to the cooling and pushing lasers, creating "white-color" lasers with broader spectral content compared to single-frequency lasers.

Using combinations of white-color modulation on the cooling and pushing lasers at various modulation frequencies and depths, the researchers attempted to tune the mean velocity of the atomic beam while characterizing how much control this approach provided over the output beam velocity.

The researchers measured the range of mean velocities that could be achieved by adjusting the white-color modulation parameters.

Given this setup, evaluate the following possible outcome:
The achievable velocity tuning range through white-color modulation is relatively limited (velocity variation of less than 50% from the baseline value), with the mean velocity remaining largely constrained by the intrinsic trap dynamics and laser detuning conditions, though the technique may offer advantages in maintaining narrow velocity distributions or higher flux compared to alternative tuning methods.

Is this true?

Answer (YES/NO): NO